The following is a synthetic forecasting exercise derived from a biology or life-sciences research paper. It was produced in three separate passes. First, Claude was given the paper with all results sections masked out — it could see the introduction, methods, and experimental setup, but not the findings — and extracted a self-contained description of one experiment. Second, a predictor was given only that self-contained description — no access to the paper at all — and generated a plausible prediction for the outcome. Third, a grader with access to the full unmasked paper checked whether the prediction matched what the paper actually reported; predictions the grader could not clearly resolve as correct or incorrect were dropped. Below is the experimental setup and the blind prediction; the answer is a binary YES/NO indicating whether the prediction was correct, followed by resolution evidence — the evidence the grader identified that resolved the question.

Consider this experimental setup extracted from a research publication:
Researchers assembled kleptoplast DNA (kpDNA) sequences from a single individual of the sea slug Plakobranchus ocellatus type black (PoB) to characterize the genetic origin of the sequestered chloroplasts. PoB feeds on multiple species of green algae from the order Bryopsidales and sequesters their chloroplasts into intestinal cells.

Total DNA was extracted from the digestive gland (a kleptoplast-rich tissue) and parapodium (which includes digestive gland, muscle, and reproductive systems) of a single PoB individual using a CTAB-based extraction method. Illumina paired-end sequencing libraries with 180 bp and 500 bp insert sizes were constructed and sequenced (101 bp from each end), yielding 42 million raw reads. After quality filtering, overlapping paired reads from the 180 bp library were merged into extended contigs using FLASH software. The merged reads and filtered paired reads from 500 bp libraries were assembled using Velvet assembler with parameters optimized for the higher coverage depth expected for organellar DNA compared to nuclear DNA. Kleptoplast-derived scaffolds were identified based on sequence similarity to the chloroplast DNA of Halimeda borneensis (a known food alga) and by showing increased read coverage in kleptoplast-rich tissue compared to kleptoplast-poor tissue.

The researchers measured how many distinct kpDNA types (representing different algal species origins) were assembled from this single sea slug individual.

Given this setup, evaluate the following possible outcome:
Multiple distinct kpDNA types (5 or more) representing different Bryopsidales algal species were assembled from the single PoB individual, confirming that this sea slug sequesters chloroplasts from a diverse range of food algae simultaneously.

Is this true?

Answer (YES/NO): NO